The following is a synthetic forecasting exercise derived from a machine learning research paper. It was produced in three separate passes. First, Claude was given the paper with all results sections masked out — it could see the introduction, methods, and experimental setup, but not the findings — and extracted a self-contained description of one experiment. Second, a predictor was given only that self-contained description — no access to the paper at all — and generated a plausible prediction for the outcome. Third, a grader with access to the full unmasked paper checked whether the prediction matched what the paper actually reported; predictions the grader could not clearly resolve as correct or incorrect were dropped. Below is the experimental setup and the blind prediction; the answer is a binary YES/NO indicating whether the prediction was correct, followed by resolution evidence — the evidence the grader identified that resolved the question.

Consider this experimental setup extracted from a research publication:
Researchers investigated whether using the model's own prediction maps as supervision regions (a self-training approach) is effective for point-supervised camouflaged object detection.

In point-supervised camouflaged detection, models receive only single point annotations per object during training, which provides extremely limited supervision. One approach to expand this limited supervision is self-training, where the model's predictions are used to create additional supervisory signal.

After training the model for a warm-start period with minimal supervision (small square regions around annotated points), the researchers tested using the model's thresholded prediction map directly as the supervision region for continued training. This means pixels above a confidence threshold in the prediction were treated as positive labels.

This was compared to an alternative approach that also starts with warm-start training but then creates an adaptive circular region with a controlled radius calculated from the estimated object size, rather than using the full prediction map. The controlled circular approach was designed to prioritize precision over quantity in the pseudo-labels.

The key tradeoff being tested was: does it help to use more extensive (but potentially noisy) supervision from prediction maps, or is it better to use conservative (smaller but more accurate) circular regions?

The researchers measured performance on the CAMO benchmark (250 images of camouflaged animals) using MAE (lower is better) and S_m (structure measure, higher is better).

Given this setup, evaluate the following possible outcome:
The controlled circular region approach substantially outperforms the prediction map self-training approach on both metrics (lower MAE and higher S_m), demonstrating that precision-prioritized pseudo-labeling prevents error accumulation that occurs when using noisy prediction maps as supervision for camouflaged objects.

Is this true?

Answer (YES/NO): YES